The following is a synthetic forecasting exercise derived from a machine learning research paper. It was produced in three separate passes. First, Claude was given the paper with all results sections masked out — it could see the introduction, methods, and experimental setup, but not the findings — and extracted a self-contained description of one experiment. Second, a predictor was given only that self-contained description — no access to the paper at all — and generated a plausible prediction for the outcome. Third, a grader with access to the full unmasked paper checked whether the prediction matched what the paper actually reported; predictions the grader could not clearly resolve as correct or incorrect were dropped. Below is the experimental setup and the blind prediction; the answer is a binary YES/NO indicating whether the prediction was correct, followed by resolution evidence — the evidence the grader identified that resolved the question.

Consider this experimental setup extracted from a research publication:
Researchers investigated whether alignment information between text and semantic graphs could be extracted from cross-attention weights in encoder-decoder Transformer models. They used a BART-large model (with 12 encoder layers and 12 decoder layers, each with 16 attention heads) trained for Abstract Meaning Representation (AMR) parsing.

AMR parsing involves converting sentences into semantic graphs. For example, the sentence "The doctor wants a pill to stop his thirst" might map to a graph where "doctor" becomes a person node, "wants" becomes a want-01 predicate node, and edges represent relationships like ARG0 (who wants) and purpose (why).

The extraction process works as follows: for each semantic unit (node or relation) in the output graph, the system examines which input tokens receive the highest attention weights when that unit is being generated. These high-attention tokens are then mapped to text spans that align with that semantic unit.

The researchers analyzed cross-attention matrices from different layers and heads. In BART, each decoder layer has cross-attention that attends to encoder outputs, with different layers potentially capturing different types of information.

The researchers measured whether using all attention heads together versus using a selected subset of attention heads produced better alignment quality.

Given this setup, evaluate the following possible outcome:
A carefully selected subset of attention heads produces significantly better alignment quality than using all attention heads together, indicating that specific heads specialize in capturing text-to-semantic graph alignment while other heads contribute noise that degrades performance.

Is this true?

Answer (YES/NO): YES